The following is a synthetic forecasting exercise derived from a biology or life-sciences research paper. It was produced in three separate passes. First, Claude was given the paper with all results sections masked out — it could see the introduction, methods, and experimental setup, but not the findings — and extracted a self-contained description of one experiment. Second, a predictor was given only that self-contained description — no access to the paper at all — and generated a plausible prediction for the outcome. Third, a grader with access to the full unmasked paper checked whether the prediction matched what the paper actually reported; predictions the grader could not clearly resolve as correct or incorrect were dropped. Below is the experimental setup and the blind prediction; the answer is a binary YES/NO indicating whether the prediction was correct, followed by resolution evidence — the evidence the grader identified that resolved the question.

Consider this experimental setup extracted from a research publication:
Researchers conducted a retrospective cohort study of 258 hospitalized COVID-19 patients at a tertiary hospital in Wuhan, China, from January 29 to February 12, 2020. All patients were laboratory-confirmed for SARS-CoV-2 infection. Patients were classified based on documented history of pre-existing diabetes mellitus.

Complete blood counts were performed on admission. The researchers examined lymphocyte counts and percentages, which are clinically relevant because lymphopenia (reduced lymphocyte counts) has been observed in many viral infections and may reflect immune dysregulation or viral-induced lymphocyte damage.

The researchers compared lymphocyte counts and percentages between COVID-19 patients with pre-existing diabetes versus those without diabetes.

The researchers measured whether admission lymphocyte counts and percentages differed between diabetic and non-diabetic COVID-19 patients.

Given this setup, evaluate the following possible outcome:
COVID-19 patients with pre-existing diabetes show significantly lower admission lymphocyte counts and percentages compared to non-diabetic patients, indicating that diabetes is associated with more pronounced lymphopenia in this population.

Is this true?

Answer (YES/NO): NO